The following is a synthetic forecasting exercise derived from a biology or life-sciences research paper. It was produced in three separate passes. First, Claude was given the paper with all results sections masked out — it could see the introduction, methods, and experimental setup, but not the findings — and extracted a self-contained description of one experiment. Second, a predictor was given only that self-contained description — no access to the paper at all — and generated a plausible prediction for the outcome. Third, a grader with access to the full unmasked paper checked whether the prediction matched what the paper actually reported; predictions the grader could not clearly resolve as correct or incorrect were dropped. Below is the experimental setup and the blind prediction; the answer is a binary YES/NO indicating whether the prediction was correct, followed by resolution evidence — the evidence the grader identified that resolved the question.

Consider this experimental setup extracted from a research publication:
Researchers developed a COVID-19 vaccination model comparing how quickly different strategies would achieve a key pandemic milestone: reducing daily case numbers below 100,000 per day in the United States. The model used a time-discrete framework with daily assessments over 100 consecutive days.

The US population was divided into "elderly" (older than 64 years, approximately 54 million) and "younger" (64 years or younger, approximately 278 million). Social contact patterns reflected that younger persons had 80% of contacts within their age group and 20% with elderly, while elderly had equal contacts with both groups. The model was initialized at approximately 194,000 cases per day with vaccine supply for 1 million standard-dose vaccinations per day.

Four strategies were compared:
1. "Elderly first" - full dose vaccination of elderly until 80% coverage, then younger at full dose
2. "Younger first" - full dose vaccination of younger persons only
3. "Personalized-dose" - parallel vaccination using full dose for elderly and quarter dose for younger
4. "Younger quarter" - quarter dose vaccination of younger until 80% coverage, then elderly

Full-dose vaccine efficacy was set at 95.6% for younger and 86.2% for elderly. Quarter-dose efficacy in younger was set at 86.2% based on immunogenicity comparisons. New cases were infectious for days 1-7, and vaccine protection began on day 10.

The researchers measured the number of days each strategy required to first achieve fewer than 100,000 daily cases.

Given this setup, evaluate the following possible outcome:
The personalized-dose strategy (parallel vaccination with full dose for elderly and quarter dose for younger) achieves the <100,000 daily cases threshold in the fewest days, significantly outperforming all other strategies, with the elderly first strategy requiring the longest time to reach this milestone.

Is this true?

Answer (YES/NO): NO